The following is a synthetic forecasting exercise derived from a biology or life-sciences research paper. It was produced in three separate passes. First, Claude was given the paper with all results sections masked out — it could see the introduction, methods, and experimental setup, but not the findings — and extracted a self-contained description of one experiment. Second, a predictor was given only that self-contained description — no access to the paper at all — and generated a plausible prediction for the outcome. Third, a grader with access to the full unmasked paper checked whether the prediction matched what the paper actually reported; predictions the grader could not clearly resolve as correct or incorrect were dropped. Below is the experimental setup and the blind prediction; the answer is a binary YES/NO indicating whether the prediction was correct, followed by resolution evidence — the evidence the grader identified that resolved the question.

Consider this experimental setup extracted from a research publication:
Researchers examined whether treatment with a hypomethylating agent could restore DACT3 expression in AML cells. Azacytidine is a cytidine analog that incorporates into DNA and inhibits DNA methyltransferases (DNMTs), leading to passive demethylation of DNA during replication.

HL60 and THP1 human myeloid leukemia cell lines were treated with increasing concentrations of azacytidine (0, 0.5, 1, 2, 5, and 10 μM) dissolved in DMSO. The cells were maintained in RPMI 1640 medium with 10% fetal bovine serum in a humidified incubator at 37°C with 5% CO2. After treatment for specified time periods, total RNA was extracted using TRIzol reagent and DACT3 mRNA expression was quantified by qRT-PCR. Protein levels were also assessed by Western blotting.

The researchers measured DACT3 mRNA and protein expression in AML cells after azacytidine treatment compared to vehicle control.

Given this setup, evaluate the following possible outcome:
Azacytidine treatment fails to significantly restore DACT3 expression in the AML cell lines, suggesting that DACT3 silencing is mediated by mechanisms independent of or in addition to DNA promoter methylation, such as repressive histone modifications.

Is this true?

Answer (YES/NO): NO